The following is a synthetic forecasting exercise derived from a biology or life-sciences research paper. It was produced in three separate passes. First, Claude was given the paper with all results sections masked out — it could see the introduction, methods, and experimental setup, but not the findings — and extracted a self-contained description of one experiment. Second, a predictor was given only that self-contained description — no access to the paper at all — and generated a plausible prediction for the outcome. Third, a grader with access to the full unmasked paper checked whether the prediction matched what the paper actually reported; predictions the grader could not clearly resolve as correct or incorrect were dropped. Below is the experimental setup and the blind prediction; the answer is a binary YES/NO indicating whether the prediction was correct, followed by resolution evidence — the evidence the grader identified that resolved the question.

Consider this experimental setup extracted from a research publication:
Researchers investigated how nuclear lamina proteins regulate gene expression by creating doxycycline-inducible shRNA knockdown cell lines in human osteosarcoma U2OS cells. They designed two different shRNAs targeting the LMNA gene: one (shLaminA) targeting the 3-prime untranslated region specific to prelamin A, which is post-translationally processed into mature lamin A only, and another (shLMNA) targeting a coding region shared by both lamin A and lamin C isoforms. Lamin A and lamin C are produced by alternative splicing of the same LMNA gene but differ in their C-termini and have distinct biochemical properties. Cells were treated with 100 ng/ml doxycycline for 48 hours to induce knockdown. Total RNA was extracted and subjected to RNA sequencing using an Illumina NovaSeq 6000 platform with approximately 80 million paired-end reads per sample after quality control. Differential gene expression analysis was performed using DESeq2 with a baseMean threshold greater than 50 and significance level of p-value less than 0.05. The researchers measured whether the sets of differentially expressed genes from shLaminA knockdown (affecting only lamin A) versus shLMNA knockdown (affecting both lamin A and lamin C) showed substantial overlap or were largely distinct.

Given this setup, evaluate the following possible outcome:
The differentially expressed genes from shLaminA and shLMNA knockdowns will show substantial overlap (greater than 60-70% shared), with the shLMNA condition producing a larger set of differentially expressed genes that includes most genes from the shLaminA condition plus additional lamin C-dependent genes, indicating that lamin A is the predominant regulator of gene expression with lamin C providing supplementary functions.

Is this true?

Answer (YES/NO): NO